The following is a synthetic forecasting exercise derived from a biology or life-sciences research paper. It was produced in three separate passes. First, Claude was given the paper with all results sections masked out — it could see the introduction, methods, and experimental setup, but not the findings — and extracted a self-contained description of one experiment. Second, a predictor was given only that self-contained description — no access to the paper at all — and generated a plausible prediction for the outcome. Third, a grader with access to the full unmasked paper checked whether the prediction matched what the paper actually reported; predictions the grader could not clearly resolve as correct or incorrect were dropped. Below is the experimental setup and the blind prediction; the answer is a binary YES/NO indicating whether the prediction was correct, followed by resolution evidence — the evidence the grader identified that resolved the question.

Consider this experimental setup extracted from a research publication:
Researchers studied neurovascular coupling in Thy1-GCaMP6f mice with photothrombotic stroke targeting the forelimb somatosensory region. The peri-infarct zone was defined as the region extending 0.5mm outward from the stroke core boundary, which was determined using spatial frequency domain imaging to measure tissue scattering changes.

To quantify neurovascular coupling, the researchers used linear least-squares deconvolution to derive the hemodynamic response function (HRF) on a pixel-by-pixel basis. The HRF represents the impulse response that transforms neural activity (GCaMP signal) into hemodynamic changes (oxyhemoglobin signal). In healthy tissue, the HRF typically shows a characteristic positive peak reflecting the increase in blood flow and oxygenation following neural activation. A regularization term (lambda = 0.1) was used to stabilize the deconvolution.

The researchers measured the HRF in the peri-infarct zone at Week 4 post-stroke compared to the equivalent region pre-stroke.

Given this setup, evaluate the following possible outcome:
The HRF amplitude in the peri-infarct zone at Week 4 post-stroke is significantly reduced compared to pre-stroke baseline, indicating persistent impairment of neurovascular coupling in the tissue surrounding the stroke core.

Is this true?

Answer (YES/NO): NO